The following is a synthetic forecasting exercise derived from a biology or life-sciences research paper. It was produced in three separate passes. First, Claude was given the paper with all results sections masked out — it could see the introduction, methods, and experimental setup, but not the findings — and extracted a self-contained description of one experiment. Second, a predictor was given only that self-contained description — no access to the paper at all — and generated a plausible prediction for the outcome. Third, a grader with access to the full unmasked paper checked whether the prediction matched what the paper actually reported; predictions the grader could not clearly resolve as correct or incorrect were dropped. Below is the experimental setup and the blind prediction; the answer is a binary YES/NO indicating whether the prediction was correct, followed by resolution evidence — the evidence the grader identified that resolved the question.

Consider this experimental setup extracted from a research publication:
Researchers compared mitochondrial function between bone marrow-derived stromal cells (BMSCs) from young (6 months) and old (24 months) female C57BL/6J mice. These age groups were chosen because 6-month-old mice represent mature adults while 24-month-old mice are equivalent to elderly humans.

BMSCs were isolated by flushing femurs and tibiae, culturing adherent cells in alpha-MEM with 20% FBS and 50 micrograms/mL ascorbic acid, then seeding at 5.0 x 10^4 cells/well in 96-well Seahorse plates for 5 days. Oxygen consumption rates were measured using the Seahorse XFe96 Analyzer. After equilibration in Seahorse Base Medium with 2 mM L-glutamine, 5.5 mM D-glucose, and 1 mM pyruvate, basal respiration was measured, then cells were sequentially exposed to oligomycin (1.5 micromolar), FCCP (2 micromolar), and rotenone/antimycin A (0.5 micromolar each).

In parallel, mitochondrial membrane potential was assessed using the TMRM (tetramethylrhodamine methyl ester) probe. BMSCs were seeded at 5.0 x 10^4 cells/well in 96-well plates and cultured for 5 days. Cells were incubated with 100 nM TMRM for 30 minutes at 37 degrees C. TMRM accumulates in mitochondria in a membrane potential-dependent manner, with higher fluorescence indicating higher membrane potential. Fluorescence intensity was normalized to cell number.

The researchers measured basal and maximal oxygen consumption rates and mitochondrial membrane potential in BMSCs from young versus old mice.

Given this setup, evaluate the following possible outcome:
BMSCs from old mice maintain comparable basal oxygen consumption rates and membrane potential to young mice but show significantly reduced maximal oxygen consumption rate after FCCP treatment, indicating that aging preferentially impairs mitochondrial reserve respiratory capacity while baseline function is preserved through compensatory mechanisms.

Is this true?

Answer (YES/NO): NO